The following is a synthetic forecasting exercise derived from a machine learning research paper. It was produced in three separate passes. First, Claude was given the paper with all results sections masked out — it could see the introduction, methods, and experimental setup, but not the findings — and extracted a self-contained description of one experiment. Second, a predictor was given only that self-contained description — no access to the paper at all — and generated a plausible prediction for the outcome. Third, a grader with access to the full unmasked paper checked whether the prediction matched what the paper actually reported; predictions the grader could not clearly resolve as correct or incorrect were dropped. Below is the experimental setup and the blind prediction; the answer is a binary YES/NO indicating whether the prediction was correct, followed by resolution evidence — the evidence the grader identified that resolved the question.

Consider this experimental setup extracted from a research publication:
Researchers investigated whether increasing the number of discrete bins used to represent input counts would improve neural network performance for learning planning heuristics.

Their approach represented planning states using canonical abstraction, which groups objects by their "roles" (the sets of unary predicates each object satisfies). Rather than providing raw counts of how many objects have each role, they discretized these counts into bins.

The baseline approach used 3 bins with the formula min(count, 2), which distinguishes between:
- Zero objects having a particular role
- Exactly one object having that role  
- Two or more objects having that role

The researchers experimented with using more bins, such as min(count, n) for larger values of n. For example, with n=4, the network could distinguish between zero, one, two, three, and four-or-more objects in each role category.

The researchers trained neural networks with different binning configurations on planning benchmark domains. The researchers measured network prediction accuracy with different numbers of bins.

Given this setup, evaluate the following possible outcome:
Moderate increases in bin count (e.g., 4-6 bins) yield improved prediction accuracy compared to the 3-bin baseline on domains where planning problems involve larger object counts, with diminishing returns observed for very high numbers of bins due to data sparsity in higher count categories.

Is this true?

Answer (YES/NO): NO